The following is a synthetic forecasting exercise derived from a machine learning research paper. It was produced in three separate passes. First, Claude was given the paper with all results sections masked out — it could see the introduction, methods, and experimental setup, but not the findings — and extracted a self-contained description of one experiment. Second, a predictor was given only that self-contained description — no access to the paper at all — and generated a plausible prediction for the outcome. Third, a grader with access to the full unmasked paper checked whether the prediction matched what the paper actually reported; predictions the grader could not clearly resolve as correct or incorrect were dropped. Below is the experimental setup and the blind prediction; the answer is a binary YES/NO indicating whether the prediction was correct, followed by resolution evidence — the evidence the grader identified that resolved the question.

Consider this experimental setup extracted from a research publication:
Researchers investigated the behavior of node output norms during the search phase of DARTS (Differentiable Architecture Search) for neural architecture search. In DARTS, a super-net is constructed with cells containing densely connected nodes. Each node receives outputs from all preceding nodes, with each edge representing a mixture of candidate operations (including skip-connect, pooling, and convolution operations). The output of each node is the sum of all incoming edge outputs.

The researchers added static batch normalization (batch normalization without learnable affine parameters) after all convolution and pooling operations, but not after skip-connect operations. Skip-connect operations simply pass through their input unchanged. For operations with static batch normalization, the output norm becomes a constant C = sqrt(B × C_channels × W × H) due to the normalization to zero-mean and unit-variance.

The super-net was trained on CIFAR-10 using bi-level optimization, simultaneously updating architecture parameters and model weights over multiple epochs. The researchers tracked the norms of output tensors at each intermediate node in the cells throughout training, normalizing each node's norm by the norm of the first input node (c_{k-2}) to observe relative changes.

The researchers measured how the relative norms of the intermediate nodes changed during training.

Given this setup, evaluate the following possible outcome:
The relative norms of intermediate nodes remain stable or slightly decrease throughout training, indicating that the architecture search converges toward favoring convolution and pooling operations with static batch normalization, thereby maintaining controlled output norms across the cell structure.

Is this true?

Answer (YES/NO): NO